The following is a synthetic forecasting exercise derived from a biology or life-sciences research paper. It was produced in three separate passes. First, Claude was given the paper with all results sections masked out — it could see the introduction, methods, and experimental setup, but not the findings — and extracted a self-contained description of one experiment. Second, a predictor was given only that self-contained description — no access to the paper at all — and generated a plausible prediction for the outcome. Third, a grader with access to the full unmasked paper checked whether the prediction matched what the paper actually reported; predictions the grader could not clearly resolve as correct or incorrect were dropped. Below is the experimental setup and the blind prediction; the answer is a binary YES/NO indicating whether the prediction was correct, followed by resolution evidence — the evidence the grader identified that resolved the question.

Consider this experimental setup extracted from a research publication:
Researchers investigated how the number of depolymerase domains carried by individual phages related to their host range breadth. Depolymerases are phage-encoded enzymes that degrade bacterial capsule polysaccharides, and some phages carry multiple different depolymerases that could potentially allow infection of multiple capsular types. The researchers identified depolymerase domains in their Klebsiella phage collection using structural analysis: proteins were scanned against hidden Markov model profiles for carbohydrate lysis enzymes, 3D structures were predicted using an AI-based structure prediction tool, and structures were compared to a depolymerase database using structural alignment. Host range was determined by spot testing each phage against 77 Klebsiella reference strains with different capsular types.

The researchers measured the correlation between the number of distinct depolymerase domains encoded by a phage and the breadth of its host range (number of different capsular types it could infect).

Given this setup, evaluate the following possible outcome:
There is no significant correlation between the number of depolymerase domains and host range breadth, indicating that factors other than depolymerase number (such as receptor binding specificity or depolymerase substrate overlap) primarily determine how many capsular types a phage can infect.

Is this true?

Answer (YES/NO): YES